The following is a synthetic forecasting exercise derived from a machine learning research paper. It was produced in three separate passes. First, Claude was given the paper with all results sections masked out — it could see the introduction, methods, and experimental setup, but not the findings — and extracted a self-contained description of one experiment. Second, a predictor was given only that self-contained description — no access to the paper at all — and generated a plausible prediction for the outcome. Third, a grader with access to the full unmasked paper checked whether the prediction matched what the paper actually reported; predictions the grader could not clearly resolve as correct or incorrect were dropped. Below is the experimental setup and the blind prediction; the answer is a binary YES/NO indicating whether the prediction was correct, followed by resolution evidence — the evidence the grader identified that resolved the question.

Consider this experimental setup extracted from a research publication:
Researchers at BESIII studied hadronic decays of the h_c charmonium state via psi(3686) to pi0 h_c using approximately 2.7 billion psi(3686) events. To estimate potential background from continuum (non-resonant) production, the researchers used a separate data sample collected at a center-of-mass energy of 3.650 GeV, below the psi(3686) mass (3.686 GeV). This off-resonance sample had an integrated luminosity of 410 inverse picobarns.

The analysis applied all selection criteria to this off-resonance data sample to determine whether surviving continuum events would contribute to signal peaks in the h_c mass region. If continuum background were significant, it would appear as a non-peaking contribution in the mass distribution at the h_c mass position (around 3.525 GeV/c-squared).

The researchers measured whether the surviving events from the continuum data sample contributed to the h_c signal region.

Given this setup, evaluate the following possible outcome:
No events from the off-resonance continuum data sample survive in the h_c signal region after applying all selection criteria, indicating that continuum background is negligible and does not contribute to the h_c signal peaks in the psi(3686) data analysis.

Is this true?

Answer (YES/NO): NO